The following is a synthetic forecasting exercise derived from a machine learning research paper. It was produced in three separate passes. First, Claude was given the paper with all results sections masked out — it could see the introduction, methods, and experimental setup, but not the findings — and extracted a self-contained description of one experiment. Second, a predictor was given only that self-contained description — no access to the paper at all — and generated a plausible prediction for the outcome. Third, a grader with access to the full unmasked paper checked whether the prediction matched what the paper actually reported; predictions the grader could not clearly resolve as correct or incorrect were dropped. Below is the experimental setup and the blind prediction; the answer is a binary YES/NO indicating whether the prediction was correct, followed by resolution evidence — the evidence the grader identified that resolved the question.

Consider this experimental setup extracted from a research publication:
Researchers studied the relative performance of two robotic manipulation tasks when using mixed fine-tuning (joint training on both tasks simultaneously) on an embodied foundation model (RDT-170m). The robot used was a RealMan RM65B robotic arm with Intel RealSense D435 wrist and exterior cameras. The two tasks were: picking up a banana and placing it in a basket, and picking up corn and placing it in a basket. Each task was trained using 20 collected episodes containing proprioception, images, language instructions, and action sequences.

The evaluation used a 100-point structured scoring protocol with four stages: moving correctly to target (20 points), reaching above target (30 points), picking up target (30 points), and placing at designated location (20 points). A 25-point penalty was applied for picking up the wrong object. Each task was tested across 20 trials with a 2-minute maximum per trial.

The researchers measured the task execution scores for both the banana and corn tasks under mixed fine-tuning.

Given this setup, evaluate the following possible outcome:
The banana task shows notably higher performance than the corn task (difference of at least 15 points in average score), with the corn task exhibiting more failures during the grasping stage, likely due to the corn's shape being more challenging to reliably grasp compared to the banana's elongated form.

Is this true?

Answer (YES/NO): NO